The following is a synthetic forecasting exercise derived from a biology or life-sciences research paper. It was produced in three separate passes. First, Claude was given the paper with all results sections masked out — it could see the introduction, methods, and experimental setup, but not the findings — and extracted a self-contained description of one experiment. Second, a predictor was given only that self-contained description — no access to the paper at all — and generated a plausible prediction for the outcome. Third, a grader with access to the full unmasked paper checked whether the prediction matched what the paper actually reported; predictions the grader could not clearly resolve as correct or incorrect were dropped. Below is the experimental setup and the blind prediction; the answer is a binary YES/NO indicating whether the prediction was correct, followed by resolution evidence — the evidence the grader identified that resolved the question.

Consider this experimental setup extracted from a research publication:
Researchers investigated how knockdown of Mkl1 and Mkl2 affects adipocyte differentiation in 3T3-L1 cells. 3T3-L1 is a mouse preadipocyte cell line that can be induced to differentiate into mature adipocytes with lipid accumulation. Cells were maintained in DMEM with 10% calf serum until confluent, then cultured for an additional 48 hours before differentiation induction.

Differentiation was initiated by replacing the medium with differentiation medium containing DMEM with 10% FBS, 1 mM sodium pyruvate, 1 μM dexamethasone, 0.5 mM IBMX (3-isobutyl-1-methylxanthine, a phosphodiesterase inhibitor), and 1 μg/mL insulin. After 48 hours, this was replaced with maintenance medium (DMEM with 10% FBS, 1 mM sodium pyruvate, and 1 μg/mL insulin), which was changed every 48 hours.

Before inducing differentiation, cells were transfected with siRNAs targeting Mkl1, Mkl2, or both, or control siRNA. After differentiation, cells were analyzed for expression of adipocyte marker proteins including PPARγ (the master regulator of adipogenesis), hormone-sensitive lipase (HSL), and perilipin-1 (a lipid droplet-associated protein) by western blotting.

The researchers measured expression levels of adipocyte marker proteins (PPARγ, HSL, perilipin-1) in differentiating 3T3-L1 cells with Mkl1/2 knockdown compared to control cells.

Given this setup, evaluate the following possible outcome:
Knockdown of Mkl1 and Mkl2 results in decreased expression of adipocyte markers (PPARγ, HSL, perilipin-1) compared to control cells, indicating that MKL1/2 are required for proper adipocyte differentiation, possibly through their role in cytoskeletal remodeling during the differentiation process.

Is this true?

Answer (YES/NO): YES